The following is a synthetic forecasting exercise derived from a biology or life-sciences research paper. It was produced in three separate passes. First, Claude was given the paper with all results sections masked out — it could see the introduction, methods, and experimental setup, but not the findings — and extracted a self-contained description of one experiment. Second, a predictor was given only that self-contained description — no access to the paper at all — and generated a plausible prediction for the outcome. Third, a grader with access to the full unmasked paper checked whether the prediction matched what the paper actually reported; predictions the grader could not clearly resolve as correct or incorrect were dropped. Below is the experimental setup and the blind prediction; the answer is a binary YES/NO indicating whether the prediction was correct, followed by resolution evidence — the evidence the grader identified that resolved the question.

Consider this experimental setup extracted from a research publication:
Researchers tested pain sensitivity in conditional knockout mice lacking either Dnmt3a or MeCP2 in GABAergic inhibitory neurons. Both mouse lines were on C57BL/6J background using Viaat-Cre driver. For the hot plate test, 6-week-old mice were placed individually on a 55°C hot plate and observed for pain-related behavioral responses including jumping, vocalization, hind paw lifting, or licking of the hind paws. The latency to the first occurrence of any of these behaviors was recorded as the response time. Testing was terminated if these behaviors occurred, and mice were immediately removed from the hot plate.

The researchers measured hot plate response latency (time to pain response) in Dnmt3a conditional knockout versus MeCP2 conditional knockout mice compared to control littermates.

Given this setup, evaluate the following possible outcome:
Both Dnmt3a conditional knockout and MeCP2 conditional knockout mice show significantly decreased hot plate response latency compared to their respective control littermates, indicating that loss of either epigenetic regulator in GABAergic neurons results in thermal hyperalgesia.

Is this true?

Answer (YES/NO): NO